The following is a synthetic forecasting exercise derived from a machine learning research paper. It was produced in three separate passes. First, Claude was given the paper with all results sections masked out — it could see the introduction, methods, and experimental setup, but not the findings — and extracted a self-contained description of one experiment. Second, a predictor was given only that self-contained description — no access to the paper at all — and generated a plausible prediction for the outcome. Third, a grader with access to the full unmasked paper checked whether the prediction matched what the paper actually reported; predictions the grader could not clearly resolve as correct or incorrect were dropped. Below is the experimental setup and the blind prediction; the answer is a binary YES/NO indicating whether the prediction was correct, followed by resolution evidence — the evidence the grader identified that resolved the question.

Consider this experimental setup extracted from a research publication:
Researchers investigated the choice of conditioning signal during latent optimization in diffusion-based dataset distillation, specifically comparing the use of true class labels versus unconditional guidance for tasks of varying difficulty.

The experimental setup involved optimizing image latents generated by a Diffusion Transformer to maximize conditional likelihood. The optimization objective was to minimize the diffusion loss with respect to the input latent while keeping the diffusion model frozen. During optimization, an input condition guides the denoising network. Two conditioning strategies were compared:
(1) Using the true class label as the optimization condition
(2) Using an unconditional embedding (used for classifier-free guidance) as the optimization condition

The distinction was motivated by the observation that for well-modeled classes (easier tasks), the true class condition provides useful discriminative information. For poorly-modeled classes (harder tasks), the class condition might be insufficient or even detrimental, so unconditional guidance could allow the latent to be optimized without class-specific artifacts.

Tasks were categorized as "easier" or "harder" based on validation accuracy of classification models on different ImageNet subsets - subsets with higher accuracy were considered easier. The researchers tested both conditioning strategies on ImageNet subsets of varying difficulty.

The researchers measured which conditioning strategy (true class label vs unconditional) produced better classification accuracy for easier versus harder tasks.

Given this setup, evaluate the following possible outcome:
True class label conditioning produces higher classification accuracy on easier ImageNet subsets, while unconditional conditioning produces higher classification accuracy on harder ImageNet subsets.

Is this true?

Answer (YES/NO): YES